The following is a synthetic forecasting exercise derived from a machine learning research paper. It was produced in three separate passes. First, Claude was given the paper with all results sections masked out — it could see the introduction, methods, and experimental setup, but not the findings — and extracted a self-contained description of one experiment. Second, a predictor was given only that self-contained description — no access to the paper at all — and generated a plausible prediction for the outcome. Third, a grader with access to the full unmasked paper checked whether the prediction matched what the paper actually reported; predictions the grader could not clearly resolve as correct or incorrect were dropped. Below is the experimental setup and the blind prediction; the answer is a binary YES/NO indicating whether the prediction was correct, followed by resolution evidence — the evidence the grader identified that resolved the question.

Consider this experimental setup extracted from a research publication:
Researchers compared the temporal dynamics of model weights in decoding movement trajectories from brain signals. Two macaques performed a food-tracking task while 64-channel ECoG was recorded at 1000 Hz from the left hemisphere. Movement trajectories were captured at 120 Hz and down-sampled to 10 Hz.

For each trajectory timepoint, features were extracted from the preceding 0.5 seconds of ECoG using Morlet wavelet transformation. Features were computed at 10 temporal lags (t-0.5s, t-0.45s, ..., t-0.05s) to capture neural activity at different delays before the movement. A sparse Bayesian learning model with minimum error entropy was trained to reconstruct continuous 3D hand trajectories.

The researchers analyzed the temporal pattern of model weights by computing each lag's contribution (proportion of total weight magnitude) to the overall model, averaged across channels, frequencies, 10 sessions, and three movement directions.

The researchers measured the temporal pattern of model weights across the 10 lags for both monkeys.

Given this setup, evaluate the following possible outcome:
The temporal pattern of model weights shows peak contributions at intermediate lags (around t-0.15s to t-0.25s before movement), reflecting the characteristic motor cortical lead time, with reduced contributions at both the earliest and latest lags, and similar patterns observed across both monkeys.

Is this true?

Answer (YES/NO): NO